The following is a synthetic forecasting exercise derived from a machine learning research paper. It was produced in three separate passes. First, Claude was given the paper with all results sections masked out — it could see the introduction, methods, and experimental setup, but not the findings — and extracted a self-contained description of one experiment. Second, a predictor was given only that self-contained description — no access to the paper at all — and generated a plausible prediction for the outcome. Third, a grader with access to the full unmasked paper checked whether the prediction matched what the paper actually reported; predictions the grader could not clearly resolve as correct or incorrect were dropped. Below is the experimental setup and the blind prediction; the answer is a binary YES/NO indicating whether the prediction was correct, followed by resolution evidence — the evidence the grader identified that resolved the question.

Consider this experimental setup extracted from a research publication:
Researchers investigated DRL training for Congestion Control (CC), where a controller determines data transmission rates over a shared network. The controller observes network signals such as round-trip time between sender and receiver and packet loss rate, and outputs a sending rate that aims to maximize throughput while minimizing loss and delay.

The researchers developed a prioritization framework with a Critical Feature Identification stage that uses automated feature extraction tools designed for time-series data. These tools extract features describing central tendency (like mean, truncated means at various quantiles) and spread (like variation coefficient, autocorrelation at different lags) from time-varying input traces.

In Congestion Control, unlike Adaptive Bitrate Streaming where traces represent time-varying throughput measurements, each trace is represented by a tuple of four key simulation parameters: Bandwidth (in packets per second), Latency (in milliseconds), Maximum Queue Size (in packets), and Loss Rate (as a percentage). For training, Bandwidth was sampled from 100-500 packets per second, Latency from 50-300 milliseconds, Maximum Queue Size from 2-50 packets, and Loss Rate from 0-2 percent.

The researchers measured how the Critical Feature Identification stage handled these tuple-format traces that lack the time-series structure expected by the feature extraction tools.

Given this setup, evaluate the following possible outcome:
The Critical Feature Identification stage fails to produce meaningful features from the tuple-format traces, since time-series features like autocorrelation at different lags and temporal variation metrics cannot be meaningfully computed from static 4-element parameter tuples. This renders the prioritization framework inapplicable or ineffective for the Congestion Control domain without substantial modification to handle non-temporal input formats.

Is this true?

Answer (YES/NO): NO